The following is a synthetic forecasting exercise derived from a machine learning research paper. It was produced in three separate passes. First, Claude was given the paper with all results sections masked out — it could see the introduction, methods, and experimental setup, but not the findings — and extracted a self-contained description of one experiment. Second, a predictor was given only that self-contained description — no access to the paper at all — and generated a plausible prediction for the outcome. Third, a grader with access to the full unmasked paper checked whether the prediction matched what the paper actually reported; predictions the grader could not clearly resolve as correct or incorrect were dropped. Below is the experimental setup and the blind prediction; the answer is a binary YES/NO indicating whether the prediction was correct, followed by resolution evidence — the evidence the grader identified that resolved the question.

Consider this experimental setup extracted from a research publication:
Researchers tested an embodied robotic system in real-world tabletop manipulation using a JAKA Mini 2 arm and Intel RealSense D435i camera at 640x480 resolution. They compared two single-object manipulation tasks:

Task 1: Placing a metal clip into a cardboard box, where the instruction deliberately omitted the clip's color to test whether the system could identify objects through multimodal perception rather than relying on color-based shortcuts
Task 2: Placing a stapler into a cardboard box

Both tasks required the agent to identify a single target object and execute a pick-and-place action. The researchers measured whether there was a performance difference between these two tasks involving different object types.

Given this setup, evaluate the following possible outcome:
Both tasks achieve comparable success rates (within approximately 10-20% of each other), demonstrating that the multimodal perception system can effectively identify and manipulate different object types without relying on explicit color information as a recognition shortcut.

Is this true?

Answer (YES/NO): YES